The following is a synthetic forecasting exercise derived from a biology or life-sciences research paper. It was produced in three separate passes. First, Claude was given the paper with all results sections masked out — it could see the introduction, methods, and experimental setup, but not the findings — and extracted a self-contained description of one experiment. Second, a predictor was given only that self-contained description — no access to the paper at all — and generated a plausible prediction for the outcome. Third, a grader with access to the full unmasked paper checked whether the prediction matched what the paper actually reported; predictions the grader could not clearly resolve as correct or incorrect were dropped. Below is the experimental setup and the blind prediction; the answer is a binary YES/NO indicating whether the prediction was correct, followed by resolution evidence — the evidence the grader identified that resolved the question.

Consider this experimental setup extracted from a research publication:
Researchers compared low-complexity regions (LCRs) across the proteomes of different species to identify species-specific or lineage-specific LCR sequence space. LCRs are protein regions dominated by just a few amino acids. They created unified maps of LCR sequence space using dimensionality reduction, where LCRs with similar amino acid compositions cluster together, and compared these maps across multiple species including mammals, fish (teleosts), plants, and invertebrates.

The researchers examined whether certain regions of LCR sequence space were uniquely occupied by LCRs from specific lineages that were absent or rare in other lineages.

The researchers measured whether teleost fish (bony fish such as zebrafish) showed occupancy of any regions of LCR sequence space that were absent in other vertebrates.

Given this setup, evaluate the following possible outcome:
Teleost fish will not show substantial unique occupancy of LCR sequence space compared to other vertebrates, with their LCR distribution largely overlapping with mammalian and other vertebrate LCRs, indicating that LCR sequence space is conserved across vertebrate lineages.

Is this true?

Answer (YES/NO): NO